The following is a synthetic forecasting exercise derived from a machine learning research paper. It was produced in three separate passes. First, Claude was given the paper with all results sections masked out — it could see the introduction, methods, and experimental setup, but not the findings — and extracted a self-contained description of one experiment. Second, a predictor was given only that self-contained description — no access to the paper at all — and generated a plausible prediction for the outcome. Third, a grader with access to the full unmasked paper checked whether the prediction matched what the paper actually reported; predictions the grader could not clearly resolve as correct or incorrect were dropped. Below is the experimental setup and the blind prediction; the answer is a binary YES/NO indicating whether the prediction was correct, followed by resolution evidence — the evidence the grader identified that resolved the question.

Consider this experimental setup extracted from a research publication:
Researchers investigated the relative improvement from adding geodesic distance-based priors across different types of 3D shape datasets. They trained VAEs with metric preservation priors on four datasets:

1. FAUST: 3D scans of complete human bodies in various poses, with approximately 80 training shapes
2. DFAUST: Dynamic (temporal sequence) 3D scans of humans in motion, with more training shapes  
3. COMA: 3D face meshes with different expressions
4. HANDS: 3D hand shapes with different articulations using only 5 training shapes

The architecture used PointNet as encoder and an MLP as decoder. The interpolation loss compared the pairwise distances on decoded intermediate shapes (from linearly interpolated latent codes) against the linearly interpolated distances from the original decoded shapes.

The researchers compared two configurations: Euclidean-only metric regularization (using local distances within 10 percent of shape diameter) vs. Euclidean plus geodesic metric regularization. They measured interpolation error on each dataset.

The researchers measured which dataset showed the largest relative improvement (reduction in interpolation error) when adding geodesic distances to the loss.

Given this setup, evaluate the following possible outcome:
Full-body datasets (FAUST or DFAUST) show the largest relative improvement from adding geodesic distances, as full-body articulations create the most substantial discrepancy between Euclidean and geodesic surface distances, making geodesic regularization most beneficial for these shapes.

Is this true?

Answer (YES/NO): YES